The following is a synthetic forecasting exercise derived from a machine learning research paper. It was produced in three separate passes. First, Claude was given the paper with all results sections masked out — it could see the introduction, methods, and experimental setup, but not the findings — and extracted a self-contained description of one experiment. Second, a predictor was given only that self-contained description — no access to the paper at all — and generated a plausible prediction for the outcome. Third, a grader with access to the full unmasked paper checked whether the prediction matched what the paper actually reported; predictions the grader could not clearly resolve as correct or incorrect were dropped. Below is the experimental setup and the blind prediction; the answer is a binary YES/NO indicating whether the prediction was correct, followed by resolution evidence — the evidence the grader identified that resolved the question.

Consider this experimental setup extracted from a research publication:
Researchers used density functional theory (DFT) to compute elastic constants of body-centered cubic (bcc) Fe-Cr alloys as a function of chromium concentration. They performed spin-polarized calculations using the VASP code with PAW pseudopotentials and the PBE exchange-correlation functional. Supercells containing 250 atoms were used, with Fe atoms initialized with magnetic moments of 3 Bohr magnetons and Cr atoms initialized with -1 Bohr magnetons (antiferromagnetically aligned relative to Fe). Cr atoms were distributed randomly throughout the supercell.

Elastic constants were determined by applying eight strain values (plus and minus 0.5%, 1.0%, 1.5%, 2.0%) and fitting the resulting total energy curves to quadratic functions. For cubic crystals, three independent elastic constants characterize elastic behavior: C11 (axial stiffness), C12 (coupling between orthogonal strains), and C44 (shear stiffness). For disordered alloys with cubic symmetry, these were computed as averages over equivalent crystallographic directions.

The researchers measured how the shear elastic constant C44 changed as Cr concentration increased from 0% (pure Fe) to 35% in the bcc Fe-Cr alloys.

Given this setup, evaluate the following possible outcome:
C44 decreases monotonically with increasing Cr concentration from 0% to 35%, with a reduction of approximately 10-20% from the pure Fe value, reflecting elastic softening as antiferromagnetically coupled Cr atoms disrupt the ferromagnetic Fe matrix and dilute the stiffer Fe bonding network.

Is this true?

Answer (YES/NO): NO